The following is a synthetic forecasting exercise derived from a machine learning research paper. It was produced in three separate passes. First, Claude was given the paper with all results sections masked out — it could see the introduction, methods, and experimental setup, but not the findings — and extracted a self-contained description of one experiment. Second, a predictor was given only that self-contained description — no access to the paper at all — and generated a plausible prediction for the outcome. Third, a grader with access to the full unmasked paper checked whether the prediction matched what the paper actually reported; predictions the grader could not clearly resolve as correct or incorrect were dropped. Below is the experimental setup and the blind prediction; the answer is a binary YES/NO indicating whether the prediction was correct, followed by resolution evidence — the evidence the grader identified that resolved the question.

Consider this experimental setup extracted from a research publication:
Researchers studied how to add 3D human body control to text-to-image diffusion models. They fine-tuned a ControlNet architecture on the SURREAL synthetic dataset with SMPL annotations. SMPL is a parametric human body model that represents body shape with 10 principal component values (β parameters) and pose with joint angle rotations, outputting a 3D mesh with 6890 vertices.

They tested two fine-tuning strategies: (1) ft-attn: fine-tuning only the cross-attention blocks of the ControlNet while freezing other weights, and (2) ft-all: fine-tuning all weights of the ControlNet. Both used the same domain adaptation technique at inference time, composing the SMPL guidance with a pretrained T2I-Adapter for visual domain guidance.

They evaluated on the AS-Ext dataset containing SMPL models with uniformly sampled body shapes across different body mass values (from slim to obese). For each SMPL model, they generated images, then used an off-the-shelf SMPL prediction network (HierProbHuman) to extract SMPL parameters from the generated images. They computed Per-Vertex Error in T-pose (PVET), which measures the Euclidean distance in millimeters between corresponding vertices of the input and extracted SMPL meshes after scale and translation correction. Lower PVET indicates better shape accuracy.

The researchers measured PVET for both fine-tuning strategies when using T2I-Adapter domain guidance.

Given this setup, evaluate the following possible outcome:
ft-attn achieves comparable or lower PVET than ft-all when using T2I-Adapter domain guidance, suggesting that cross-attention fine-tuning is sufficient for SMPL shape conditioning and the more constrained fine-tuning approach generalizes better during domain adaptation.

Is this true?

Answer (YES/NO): YES